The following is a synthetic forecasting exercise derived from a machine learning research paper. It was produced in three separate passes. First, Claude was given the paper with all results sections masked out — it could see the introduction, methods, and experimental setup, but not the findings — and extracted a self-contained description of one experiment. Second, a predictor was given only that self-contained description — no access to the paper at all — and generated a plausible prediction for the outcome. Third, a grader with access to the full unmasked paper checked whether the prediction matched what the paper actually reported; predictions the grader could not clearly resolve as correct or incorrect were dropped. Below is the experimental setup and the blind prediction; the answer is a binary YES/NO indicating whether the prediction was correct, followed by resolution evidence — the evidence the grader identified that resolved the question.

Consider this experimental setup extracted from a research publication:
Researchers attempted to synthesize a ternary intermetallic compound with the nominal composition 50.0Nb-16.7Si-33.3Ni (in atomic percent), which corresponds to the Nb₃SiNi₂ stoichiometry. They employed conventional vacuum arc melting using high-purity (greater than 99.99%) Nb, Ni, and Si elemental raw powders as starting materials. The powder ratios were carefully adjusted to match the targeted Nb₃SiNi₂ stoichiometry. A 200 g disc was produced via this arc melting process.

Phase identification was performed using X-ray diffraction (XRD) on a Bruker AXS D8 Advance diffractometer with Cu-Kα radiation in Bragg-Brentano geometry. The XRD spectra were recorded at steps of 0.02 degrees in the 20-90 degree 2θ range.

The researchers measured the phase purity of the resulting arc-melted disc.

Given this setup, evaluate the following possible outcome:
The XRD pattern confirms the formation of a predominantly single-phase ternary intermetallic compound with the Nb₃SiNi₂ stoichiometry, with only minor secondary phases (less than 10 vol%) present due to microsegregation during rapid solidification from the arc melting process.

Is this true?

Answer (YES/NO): NO